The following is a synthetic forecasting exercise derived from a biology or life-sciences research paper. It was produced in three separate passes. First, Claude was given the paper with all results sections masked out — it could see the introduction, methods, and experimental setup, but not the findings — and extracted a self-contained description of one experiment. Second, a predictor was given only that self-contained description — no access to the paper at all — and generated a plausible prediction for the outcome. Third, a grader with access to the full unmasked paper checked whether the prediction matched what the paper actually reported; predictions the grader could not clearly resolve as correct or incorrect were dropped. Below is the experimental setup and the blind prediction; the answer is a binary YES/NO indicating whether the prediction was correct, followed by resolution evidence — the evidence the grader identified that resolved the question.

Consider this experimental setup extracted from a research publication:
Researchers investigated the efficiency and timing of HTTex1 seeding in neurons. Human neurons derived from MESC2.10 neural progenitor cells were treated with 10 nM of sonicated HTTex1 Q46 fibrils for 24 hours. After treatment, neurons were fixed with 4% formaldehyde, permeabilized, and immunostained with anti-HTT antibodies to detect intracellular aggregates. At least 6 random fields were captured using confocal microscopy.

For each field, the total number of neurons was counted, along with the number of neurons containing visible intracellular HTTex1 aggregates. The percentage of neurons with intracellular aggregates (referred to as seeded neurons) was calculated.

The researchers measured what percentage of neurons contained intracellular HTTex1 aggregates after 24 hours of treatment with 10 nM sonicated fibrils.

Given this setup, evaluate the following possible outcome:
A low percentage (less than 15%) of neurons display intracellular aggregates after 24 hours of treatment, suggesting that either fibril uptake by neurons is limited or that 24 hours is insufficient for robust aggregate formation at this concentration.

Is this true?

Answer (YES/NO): NO